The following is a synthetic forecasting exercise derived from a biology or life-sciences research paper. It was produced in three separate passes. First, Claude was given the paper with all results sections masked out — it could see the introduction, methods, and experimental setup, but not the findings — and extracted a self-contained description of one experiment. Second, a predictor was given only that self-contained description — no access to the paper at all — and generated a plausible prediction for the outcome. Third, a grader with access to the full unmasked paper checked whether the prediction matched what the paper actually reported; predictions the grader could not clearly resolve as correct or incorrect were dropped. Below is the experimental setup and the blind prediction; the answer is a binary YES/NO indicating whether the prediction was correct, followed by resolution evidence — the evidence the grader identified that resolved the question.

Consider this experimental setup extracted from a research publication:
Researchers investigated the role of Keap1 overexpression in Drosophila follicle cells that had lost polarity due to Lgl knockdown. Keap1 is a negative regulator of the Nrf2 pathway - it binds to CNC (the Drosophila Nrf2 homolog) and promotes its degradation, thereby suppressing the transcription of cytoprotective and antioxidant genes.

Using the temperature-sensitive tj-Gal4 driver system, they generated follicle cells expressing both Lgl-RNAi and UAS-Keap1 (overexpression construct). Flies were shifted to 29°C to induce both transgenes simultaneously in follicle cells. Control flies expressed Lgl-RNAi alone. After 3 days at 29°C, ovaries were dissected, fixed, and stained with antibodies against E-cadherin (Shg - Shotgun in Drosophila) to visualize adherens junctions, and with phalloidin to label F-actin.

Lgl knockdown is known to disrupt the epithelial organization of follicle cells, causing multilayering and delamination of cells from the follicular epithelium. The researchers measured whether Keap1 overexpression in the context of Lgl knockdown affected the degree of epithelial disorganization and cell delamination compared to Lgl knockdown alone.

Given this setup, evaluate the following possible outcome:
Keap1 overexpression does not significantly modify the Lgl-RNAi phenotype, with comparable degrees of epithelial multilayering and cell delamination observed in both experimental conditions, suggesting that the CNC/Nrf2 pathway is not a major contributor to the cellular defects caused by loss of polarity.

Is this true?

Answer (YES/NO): NO